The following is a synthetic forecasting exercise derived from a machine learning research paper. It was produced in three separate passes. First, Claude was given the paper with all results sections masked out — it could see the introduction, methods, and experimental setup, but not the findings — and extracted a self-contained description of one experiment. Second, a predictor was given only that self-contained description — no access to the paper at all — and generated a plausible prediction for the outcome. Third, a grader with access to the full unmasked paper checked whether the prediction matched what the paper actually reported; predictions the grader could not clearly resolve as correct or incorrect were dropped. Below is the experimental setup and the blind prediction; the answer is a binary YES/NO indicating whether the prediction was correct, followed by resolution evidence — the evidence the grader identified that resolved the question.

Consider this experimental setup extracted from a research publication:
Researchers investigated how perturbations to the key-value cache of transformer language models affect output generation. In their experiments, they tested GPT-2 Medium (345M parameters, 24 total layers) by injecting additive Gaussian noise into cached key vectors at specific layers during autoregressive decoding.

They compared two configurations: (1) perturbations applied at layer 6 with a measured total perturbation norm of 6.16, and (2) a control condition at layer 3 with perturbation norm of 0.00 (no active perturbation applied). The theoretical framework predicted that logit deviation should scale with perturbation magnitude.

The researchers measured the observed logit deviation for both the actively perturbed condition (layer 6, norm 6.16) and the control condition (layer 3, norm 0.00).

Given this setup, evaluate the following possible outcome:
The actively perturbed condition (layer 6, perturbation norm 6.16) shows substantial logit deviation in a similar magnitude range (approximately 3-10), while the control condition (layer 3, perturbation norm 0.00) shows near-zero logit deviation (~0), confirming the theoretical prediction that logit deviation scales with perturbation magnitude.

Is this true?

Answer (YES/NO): NO